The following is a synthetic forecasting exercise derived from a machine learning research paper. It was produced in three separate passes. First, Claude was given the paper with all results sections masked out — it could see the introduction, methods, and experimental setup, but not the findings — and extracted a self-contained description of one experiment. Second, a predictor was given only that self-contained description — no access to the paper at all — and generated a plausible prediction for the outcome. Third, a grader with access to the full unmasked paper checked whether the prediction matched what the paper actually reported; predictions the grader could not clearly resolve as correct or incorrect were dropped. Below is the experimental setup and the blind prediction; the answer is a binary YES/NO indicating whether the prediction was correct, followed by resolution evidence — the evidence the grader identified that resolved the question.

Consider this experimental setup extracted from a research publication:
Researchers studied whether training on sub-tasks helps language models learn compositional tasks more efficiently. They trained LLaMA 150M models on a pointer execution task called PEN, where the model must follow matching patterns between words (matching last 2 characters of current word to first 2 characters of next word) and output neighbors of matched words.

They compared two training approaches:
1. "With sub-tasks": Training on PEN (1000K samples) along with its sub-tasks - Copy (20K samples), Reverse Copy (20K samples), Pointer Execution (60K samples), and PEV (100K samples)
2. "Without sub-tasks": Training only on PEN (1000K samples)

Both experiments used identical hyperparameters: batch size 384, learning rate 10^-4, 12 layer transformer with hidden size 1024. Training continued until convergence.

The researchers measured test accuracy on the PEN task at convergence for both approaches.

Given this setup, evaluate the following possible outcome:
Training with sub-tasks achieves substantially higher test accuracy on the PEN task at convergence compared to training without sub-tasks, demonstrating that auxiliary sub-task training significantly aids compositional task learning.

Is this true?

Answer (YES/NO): NO